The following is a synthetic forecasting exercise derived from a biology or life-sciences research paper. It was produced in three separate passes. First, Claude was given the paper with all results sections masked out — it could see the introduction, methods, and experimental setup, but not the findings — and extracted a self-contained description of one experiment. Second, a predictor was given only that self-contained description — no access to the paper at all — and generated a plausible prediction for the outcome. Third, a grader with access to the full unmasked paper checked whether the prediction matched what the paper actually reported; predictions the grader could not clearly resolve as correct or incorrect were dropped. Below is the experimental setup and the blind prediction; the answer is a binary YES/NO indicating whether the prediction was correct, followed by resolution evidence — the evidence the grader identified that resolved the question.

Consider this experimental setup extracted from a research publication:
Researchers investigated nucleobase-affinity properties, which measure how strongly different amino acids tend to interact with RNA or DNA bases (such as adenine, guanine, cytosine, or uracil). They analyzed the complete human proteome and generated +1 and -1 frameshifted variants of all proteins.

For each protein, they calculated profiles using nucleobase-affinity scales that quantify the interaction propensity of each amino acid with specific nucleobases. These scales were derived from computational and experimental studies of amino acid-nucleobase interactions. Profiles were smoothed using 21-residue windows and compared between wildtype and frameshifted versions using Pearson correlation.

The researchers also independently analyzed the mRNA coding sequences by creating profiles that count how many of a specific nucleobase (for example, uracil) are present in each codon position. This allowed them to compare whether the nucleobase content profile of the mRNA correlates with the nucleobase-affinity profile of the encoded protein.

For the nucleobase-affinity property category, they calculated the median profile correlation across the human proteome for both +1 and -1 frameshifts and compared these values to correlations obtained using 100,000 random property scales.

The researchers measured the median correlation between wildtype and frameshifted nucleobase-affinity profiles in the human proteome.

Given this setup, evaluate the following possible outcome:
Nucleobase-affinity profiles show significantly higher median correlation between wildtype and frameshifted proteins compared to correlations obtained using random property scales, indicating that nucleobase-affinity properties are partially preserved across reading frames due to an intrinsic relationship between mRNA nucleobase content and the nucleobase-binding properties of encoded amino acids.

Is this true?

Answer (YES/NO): YES